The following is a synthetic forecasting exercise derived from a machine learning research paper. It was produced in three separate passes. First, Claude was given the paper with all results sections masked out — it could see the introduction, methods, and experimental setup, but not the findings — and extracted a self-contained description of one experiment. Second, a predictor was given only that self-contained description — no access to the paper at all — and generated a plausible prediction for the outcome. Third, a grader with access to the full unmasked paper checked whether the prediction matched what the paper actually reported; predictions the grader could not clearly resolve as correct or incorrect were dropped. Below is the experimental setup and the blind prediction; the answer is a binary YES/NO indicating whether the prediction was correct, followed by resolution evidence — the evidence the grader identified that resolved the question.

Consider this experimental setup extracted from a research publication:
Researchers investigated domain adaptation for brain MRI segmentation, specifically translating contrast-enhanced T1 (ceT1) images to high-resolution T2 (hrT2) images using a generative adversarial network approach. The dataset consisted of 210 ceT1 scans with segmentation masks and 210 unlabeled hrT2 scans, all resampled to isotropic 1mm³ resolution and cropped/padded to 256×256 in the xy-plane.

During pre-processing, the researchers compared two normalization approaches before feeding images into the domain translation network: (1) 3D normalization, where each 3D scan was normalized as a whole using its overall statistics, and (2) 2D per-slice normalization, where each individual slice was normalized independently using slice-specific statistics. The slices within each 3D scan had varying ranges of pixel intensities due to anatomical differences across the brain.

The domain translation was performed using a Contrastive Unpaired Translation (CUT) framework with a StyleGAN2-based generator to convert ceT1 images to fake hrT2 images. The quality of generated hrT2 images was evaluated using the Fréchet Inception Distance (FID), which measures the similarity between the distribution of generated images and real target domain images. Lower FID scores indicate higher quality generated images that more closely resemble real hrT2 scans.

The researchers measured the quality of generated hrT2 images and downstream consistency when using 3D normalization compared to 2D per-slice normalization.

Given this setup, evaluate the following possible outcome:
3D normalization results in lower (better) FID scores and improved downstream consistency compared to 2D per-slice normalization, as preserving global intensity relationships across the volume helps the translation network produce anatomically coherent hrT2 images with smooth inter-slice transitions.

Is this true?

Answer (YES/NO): YES